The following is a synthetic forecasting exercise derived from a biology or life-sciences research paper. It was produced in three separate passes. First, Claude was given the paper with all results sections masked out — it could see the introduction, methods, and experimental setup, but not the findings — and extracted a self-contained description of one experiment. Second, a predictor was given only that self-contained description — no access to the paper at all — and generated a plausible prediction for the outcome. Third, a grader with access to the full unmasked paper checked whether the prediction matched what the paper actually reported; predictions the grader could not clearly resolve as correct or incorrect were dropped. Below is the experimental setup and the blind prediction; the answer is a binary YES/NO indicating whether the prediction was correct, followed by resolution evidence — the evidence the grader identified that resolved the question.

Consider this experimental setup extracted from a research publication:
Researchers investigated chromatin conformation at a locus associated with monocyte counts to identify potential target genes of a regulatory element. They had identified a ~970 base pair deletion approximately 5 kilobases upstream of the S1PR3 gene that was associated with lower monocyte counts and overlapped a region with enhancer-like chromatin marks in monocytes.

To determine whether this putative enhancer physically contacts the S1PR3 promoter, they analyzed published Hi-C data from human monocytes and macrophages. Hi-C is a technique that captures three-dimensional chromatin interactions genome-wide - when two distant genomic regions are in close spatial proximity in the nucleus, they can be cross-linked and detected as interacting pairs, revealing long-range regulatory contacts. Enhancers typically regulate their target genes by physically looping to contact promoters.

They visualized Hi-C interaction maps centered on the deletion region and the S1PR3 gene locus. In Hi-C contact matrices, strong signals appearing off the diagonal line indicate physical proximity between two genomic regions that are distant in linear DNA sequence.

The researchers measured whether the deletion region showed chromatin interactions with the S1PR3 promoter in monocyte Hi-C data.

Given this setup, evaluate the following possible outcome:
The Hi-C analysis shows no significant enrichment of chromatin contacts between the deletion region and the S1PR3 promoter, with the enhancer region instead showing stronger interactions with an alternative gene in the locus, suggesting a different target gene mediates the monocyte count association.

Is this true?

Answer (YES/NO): NO